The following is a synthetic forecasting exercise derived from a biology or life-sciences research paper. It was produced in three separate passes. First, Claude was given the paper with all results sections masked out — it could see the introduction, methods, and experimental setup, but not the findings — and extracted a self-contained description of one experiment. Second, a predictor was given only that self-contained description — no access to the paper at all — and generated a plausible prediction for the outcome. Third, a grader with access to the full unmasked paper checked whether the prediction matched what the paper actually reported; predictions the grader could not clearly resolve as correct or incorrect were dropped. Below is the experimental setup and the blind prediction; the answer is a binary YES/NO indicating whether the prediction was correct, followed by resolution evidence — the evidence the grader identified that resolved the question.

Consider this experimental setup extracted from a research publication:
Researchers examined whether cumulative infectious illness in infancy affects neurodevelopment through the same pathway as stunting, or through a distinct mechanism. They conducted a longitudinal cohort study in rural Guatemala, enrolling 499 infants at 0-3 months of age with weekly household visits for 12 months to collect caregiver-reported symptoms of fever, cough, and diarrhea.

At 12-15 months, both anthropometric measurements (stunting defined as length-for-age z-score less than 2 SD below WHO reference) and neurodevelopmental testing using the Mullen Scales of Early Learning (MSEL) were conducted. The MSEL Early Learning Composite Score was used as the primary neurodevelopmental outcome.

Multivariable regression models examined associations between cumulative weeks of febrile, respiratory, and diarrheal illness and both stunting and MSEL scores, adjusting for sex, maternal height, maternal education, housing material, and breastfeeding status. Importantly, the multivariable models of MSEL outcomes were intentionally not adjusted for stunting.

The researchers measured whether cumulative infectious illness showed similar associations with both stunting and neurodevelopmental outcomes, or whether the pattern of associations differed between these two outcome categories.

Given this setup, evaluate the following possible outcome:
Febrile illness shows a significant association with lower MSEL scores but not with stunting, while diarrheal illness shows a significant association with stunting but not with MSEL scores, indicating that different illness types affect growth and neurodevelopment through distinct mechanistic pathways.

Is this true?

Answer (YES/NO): NO